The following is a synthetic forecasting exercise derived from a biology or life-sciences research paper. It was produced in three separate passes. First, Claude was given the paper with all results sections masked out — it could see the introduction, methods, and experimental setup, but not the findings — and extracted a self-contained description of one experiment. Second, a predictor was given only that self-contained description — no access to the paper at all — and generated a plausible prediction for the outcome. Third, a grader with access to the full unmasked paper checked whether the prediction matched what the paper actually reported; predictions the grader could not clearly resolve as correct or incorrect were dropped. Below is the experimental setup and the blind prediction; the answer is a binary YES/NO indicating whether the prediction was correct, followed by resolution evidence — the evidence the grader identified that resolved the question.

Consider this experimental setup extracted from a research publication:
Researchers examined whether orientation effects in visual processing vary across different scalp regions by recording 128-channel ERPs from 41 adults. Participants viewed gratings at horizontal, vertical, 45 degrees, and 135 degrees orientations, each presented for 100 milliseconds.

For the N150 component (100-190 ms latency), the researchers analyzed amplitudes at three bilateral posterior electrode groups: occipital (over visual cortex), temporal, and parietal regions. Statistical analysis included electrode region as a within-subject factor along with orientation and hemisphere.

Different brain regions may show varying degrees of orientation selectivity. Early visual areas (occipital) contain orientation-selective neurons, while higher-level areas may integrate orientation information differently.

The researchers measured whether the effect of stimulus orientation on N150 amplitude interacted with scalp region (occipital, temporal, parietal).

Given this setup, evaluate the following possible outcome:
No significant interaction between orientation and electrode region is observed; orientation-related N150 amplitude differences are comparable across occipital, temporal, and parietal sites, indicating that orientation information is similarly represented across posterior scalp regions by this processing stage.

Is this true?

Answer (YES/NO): NO